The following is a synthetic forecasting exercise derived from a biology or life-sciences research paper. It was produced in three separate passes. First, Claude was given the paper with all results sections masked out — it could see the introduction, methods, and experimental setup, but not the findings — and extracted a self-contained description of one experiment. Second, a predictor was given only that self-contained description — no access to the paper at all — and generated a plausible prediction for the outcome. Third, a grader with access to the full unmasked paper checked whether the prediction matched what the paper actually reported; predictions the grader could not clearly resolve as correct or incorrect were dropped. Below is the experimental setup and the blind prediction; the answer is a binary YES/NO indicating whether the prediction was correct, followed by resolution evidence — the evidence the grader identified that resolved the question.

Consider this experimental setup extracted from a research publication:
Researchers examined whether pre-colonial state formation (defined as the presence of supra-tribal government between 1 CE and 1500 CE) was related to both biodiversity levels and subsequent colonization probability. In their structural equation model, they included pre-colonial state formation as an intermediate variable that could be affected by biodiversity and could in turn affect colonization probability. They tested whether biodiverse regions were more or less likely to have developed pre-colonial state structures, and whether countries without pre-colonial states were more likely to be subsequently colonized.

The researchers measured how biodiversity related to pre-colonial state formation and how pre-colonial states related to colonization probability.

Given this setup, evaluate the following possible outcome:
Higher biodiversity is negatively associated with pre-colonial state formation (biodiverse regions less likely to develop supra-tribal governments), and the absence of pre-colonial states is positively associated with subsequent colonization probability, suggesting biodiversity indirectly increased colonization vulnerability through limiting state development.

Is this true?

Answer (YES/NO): YES